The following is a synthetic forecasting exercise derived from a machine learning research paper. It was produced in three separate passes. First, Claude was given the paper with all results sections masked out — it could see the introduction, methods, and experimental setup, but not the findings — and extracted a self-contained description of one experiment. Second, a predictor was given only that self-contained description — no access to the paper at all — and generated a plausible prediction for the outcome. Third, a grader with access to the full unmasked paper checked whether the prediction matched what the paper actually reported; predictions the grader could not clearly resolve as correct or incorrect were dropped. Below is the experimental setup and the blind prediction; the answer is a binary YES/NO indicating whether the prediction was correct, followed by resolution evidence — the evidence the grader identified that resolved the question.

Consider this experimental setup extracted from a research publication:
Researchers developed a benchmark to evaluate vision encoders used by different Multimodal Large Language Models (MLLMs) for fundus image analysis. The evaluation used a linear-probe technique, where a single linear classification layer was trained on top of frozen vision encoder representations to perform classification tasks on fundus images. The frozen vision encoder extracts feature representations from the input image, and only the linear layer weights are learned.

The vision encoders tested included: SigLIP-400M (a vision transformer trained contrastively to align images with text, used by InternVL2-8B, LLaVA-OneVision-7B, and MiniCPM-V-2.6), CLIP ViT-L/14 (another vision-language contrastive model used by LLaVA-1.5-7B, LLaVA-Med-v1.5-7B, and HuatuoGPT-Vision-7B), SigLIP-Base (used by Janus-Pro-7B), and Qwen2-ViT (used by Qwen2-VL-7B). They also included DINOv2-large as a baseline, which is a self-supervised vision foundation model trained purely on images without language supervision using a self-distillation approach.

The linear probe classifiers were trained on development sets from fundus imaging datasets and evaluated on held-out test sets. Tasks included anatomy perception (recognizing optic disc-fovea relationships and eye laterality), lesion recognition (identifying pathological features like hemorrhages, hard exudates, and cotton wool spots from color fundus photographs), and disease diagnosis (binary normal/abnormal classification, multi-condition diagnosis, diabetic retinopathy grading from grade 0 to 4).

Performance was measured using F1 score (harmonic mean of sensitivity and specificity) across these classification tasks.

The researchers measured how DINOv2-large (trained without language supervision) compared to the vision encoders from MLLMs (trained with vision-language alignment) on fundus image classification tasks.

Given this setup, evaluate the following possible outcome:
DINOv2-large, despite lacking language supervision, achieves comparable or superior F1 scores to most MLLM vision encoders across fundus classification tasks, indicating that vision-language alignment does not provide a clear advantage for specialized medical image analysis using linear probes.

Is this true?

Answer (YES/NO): YES